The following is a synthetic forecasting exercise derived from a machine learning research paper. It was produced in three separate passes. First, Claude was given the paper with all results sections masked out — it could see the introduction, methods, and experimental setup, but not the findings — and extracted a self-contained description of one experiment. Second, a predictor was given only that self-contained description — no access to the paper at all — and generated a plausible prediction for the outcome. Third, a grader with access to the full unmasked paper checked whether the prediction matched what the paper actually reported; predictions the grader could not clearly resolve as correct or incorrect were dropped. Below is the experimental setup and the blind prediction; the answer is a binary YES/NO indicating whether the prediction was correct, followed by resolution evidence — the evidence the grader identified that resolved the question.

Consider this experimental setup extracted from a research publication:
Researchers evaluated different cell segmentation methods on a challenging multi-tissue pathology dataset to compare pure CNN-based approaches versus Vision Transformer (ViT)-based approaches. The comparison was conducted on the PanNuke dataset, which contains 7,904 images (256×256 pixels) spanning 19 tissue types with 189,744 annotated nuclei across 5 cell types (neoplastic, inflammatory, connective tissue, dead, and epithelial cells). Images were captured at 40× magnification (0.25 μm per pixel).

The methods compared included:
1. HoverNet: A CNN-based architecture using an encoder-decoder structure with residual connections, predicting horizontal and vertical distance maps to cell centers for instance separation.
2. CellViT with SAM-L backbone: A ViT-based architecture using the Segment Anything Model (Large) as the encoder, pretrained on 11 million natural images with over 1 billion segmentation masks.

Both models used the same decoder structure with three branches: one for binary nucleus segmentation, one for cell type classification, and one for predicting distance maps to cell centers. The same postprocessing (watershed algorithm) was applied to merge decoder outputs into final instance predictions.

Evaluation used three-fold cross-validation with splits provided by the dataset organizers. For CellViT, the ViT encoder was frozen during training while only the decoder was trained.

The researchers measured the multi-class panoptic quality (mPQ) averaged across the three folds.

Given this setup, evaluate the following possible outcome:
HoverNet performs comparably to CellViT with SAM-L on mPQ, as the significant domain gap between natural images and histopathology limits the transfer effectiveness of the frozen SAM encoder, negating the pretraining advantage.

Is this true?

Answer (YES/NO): NO